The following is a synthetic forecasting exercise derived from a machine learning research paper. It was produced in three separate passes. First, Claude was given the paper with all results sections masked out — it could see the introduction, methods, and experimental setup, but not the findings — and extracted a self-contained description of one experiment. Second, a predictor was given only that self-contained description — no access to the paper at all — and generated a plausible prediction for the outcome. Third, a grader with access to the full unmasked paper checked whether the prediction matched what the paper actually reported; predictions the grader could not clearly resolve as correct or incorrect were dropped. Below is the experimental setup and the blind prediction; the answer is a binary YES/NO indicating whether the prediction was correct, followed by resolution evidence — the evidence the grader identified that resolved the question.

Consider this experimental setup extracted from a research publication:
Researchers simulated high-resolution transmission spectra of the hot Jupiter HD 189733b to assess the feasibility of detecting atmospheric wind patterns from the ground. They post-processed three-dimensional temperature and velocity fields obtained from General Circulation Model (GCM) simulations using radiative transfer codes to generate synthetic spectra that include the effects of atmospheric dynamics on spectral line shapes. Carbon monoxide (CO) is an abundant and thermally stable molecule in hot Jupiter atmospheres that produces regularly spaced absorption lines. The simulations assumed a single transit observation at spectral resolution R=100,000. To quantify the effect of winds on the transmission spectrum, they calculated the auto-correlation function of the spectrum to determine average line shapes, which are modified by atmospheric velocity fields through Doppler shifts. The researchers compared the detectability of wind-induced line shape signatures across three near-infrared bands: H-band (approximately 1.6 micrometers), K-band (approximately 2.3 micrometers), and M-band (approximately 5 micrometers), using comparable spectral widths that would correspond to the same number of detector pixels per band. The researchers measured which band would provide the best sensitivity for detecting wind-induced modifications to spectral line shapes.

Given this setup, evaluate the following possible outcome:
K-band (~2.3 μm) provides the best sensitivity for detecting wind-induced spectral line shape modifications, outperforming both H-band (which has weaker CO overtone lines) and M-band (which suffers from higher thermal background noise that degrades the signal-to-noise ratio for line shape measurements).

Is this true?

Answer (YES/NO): YES